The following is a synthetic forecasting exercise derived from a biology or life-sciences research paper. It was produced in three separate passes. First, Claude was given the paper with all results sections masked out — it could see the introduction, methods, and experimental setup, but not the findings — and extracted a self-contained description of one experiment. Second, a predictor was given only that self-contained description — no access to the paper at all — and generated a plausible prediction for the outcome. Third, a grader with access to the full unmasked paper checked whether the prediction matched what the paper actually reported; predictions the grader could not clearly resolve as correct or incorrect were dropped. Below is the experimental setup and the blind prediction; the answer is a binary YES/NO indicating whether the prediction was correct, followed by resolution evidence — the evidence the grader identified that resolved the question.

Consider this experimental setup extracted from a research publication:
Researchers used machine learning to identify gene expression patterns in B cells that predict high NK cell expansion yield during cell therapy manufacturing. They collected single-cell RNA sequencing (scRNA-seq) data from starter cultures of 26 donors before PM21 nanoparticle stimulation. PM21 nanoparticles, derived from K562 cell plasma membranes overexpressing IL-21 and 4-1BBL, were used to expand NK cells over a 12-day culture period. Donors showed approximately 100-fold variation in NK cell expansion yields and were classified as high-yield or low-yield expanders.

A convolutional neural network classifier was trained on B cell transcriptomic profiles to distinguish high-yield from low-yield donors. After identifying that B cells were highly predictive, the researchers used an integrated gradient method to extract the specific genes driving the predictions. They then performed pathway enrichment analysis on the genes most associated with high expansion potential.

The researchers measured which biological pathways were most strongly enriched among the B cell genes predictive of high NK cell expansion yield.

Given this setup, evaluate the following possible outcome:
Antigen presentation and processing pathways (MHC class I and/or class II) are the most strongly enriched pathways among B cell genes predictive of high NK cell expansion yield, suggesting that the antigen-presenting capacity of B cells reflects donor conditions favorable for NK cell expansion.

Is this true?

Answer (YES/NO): YES